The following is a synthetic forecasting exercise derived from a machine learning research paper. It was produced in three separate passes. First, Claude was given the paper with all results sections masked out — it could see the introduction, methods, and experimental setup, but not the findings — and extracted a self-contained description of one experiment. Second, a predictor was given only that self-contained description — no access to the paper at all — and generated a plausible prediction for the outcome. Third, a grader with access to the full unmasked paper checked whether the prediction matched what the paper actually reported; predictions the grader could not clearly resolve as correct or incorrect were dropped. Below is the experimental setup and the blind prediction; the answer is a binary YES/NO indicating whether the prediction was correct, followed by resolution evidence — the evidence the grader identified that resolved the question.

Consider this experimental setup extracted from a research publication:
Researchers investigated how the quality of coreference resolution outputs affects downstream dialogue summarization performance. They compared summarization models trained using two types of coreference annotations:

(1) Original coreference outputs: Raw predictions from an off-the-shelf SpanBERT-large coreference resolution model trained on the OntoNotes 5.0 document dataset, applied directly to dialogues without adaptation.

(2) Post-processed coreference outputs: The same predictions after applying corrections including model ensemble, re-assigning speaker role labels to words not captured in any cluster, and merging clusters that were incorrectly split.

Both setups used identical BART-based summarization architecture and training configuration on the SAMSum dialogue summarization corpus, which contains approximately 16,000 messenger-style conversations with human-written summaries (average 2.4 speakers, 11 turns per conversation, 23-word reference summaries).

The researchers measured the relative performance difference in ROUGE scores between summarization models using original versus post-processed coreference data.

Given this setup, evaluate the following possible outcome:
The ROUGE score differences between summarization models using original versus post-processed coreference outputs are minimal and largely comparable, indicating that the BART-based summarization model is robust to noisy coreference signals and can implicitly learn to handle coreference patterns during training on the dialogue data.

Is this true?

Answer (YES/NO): NO